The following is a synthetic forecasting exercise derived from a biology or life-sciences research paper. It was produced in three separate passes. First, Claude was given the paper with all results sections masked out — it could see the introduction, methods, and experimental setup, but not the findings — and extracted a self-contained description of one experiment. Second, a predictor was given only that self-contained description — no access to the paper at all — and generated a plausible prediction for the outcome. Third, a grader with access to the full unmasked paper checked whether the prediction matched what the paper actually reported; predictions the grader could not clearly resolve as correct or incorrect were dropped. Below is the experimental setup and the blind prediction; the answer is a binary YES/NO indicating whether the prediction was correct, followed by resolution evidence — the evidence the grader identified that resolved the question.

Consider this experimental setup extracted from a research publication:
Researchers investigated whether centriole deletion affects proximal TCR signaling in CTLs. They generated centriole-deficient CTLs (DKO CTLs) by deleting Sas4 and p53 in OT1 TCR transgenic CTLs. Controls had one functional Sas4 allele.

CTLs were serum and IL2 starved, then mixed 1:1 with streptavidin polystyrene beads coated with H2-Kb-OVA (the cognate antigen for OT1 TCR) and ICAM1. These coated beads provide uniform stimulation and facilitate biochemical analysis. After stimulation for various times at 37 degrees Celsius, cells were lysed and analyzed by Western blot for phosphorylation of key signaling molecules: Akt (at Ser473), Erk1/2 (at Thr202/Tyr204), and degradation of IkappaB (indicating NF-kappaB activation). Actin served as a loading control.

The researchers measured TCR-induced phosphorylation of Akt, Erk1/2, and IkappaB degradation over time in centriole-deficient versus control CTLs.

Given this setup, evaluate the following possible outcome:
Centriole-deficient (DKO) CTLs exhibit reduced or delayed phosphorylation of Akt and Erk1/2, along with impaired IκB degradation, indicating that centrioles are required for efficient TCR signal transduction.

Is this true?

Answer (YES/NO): NO